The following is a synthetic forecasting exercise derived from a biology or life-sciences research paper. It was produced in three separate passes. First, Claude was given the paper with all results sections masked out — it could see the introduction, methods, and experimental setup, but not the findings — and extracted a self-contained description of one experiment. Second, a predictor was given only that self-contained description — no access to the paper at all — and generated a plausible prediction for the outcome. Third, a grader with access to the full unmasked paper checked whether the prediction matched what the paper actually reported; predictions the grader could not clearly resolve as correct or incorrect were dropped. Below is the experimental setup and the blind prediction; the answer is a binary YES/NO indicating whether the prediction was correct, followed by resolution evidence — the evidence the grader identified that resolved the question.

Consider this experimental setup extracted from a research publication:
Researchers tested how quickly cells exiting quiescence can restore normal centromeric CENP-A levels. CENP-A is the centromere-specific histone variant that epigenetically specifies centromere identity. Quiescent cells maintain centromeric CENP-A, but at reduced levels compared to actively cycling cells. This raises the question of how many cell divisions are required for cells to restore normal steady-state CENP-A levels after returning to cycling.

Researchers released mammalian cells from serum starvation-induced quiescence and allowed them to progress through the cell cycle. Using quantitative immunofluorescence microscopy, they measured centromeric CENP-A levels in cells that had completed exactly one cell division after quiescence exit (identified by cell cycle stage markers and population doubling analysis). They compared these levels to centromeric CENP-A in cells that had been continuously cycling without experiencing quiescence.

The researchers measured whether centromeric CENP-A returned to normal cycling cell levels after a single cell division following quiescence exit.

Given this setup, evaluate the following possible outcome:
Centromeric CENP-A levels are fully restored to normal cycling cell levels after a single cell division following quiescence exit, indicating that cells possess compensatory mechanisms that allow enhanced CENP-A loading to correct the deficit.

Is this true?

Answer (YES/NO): YES